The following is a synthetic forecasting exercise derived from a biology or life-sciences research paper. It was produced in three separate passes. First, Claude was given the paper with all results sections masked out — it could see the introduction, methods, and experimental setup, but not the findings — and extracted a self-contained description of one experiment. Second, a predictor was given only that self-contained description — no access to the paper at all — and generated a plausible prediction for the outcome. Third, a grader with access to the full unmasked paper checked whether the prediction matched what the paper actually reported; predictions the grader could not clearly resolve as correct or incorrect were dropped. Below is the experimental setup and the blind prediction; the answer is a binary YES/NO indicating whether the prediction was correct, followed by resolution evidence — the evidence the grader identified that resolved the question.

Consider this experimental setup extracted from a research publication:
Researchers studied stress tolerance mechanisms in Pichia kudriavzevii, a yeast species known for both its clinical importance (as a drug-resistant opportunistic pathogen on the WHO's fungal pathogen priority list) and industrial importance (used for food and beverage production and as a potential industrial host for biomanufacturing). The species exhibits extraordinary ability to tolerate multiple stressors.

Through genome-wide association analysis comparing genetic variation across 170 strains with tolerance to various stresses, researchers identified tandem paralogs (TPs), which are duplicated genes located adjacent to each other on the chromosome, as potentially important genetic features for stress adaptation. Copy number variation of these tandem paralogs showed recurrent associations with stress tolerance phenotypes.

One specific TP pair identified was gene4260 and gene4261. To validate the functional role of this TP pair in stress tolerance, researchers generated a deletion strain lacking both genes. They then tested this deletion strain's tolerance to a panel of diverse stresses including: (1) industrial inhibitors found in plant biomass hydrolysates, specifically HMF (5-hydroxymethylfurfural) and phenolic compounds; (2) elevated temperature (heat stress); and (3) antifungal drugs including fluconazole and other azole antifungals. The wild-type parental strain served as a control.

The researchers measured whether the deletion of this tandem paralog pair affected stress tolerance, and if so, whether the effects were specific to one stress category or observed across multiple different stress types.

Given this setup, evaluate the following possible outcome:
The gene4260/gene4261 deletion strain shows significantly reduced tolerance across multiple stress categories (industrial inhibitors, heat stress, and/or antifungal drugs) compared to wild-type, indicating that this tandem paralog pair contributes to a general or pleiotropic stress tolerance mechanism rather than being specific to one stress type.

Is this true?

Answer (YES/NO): YES